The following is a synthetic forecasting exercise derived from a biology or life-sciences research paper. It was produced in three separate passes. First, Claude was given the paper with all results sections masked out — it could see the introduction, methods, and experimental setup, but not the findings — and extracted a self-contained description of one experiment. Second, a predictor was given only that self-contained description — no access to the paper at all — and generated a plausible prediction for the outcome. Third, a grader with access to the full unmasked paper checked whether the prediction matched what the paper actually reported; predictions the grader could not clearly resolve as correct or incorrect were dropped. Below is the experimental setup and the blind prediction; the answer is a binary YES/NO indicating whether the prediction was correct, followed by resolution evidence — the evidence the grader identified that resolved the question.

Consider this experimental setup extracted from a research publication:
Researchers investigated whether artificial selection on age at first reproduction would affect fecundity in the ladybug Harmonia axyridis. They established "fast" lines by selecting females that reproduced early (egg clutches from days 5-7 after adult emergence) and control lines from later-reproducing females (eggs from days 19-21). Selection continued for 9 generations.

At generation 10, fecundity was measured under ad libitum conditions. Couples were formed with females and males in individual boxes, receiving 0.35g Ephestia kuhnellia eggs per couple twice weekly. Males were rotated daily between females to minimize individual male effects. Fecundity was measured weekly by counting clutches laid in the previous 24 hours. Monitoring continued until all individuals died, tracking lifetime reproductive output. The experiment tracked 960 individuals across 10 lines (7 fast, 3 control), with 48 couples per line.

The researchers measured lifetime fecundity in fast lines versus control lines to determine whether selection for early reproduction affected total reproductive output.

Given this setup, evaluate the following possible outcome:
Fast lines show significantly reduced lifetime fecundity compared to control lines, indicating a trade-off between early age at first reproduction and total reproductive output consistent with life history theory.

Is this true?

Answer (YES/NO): YES